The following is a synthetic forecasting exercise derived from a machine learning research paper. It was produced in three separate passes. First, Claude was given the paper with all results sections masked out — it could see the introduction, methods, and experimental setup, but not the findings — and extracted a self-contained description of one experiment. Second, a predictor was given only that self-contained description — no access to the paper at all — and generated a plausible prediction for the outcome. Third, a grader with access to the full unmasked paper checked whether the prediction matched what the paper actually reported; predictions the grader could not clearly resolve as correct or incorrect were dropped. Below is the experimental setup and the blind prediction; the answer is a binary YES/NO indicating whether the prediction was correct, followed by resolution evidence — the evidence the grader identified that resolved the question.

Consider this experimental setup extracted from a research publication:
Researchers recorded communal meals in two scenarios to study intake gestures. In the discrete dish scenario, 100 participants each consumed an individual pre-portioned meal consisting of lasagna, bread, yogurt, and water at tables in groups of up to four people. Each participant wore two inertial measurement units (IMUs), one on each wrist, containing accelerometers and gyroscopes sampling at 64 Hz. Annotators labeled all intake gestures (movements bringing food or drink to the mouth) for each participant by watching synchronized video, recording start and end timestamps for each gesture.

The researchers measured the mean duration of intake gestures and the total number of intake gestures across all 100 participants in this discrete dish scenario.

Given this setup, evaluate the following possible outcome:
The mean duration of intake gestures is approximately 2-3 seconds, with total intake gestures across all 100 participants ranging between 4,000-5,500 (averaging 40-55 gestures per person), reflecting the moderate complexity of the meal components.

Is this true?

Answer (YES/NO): YES